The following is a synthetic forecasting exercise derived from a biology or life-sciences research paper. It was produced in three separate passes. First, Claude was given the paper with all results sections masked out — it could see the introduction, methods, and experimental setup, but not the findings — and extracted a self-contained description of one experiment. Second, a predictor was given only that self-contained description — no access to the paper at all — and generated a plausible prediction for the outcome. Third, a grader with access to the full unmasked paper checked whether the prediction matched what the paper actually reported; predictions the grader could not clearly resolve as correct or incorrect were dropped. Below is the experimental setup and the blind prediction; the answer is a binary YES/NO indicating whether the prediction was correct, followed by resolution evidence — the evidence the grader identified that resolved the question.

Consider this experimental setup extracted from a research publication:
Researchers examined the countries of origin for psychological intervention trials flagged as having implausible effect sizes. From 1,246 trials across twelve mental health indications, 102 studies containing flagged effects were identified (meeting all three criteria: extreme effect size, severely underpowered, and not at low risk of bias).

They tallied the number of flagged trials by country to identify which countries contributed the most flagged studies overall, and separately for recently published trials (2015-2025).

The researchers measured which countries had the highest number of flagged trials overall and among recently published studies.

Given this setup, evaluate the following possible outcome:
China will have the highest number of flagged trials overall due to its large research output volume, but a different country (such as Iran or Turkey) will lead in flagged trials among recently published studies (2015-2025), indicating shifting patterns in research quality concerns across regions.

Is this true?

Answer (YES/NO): NO